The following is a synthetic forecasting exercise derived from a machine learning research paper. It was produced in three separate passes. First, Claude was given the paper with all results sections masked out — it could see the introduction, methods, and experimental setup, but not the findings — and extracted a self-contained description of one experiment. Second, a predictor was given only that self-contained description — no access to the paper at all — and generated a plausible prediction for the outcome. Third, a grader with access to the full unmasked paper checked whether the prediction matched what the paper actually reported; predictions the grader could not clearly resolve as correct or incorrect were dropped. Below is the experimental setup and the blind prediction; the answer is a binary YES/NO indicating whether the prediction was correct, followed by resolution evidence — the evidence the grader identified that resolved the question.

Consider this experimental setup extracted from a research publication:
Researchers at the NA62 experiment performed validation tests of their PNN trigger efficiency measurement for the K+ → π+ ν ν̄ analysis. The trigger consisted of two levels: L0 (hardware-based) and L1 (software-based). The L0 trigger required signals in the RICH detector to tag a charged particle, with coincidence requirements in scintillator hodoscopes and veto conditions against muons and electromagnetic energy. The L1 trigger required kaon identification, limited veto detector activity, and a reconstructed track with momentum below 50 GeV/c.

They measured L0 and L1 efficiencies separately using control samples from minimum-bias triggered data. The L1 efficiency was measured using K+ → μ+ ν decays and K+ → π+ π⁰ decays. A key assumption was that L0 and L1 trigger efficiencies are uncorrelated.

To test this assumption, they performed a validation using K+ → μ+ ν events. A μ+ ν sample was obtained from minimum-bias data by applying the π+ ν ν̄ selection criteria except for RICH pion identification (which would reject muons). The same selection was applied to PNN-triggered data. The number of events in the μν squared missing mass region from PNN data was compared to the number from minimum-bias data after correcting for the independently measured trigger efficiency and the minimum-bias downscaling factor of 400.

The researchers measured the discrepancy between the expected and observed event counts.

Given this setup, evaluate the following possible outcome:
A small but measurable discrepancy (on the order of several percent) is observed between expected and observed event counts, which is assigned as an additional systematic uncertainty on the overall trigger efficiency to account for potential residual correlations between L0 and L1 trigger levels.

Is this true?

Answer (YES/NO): YES